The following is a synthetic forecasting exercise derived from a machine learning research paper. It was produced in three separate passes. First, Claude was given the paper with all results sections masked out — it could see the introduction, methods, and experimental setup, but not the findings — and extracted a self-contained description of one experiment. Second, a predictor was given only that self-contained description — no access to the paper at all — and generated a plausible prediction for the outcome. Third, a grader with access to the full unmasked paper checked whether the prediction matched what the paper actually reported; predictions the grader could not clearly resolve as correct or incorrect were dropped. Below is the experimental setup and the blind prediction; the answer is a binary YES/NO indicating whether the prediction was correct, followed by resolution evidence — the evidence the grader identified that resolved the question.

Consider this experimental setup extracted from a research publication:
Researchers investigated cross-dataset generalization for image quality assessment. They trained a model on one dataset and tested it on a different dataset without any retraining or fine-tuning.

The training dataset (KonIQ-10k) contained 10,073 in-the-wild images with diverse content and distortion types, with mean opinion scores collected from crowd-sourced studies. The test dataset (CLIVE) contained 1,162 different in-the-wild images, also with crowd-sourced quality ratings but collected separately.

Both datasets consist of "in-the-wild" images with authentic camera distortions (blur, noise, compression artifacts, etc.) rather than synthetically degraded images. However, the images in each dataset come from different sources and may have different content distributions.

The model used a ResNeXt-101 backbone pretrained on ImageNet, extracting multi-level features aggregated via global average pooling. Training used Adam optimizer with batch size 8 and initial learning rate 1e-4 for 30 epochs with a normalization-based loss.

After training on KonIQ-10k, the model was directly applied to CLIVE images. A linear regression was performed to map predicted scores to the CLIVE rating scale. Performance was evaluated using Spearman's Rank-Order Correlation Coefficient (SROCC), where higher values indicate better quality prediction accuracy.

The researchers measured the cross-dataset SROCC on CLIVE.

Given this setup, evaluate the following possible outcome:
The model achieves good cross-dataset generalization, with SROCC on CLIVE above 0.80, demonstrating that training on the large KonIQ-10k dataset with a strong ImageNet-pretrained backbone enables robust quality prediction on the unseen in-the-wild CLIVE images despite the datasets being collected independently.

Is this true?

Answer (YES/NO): YES